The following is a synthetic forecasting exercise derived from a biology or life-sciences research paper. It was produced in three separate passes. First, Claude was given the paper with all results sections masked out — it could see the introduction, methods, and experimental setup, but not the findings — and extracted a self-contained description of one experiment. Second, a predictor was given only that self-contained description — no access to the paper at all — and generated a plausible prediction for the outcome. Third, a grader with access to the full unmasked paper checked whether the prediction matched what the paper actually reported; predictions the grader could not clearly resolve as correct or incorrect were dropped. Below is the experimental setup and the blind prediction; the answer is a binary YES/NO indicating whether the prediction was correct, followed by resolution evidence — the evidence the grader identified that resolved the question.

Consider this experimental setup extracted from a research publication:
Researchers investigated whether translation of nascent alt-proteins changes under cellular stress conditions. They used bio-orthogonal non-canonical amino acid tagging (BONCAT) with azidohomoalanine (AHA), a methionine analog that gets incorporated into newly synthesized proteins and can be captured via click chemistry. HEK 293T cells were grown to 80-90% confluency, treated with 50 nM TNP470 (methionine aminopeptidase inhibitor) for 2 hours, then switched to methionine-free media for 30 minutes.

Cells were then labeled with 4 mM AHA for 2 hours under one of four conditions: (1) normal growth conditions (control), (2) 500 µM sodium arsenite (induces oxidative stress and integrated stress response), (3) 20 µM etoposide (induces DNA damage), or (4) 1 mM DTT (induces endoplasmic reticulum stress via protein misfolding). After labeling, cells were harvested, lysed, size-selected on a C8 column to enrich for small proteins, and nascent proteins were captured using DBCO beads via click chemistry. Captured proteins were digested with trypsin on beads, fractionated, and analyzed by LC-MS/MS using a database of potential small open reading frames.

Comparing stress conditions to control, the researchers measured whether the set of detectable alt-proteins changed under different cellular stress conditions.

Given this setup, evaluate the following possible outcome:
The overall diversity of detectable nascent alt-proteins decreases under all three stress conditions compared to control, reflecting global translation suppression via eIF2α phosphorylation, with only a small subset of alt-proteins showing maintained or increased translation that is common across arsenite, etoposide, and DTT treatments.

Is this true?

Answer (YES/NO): NO